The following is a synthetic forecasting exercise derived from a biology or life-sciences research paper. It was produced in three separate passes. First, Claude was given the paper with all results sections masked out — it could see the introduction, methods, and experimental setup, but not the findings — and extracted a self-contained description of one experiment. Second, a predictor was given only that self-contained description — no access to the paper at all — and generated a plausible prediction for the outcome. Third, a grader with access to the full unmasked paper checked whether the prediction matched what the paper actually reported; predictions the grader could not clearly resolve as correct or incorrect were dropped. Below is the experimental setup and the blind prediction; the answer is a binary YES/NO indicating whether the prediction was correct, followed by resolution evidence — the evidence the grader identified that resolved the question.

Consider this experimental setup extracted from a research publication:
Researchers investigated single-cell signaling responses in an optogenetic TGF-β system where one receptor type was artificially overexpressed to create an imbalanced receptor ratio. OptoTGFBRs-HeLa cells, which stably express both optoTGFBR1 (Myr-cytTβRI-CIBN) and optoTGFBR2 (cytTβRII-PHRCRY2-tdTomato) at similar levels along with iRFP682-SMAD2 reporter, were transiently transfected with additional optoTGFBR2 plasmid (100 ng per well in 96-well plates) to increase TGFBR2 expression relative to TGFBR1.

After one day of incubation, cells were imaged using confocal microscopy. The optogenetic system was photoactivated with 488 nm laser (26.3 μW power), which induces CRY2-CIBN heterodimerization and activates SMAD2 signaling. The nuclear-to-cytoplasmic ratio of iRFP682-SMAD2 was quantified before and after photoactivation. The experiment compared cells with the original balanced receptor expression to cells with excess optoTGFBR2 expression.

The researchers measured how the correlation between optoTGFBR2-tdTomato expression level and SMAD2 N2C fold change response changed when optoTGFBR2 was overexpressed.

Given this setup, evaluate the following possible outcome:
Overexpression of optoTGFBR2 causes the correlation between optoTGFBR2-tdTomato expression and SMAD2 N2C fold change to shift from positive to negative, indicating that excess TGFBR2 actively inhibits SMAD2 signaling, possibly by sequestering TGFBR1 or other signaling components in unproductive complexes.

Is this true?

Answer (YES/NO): NO